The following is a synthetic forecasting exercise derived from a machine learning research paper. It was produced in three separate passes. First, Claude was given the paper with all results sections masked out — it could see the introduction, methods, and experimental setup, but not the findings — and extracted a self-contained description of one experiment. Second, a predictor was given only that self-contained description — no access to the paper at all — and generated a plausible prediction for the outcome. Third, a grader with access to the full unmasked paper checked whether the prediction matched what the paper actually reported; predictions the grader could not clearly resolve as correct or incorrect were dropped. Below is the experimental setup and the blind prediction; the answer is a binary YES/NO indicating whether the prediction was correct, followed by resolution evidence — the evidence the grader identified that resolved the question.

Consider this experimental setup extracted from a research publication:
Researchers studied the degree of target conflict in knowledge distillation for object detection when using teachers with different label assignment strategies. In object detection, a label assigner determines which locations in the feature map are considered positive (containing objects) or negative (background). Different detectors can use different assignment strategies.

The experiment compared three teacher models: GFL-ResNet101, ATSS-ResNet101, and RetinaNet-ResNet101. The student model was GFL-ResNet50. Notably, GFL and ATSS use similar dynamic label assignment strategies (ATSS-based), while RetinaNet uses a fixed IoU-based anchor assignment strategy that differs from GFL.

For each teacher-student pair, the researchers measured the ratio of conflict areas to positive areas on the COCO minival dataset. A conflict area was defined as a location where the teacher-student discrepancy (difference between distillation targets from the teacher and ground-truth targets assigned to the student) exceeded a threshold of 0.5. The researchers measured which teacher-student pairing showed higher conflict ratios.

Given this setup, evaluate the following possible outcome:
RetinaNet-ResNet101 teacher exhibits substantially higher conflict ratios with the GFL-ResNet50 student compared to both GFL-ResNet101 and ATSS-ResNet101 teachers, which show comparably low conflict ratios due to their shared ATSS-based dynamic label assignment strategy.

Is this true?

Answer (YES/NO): YES